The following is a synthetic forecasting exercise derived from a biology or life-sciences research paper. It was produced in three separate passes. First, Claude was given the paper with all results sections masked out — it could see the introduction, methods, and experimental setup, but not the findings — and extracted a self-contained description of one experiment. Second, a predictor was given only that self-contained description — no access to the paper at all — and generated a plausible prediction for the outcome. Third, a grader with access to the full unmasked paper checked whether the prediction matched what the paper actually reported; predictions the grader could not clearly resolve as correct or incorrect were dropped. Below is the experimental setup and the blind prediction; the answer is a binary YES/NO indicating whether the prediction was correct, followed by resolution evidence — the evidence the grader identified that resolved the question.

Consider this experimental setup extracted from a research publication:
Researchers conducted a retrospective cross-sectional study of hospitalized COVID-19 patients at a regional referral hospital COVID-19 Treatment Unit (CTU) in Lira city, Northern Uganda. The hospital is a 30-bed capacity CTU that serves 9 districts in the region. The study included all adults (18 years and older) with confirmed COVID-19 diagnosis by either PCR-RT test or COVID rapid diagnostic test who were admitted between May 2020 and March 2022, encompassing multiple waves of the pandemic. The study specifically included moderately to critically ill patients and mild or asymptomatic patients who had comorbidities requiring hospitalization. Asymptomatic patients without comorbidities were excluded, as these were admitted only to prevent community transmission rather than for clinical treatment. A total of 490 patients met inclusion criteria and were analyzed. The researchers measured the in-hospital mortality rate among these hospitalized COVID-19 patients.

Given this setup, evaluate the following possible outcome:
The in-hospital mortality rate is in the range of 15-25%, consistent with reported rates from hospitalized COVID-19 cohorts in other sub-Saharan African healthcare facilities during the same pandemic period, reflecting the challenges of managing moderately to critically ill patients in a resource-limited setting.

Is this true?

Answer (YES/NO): NO